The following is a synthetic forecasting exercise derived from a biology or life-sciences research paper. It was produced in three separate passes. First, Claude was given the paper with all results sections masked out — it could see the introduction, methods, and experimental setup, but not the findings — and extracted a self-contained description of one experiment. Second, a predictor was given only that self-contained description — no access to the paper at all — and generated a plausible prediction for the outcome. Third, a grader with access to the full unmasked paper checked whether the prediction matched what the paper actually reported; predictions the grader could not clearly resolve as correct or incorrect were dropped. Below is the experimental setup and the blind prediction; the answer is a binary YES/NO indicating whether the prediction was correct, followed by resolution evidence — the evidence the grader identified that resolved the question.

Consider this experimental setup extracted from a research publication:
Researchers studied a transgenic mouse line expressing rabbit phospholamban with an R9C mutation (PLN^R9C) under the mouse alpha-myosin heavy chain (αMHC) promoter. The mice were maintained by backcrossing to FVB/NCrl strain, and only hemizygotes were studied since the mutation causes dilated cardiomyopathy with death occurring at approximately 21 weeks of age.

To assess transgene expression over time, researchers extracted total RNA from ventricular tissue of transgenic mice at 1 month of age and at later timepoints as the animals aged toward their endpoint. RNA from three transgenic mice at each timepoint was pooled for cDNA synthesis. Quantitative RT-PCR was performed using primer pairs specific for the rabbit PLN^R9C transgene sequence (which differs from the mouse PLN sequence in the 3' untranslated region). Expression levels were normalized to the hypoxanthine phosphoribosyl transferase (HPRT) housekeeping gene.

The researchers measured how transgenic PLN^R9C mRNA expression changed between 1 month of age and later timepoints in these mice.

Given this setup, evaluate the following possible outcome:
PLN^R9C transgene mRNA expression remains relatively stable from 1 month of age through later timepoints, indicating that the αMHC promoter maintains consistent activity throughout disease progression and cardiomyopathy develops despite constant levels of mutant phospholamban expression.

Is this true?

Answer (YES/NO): NO